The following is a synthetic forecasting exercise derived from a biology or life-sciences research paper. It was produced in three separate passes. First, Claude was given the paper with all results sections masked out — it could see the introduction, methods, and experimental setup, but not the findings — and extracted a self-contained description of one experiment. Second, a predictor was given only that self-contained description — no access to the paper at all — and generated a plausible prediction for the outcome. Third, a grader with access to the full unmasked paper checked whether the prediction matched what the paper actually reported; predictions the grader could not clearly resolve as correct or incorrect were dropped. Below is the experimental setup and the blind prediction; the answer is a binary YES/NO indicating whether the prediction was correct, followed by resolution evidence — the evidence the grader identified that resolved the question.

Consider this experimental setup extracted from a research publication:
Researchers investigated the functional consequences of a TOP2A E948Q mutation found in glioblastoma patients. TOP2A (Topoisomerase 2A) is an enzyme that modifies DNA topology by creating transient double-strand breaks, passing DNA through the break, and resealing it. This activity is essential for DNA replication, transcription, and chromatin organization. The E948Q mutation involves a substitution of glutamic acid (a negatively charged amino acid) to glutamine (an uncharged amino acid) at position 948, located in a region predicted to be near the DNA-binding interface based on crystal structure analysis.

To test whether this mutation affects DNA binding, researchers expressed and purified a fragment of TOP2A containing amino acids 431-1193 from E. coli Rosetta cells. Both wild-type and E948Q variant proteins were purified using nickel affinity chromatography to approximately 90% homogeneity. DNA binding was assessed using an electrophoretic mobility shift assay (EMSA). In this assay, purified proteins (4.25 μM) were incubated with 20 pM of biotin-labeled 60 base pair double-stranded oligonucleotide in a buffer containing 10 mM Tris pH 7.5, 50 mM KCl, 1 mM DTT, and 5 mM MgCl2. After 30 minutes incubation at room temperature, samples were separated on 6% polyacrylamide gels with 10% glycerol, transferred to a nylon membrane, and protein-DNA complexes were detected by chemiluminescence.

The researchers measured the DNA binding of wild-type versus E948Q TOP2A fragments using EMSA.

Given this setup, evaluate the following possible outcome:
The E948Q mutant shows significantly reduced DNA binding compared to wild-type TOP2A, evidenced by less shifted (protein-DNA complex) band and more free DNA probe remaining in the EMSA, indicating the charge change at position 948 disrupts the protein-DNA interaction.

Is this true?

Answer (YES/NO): NO